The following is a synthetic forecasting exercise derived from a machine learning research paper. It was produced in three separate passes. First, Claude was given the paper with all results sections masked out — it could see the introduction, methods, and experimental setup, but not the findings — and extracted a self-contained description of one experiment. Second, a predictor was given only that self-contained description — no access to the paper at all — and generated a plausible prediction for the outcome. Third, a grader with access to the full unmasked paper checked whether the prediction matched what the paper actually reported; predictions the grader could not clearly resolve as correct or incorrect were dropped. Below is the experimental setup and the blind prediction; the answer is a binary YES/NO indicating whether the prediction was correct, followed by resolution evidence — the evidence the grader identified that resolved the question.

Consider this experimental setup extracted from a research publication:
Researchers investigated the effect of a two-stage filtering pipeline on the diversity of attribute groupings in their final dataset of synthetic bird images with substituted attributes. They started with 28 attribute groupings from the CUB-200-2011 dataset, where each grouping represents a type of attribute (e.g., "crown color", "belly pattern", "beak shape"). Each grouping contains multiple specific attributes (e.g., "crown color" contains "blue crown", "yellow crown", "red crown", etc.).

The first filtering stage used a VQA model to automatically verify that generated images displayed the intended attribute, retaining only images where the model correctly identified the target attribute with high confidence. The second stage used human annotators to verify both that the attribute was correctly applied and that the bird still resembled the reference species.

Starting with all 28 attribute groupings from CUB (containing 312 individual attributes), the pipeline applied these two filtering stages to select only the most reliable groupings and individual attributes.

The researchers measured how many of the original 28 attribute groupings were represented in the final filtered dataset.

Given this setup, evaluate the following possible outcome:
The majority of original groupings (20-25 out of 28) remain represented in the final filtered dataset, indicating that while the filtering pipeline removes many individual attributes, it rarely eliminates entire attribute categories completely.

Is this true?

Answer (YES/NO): NO